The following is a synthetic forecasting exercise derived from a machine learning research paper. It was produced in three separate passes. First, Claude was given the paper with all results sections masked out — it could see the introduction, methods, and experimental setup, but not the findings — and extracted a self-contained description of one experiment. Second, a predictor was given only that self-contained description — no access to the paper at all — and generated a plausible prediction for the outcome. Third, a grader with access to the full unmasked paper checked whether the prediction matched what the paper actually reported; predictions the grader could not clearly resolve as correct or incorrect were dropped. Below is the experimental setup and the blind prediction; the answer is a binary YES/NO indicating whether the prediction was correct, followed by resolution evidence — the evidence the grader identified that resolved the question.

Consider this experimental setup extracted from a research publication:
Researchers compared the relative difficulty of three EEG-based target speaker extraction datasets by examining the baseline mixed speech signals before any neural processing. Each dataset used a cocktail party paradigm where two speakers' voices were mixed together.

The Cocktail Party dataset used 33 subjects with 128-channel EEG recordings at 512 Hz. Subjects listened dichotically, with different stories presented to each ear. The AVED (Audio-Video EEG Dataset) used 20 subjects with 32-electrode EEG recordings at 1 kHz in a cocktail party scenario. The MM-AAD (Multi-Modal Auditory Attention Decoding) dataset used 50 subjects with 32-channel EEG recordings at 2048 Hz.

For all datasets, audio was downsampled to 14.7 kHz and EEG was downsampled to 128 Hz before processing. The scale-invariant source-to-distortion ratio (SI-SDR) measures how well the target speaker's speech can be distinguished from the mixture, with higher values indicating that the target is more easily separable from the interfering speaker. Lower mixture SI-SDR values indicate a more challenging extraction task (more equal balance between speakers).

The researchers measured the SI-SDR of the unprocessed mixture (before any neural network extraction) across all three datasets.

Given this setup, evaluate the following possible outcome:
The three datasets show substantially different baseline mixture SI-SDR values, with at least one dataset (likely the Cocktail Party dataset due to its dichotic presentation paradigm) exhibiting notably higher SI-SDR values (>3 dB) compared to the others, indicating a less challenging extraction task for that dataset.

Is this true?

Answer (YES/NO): NO